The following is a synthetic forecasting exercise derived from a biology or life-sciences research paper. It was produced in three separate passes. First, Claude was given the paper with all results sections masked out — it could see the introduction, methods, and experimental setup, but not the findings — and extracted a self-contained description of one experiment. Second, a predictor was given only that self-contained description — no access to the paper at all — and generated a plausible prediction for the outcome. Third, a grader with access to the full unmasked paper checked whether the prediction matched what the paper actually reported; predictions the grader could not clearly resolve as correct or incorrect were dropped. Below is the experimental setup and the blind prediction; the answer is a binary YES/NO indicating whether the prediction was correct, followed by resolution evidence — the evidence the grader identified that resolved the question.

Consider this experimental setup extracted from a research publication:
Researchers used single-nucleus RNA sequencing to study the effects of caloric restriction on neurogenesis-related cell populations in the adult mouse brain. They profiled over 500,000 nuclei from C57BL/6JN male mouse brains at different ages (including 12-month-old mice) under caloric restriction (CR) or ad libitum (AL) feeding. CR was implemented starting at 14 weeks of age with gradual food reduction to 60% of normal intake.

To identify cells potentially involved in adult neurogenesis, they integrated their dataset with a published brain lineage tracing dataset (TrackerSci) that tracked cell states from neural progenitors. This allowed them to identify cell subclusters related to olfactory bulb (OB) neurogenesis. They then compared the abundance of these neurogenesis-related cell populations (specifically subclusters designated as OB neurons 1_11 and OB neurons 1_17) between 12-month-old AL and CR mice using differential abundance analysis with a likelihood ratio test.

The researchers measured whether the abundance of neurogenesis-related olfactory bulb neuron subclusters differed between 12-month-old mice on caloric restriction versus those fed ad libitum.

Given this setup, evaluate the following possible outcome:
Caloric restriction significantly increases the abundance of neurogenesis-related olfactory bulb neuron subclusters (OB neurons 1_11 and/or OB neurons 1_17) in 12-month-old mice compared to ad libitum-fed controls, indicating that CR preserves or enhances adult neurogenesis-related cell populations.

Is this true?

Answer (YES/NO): YES